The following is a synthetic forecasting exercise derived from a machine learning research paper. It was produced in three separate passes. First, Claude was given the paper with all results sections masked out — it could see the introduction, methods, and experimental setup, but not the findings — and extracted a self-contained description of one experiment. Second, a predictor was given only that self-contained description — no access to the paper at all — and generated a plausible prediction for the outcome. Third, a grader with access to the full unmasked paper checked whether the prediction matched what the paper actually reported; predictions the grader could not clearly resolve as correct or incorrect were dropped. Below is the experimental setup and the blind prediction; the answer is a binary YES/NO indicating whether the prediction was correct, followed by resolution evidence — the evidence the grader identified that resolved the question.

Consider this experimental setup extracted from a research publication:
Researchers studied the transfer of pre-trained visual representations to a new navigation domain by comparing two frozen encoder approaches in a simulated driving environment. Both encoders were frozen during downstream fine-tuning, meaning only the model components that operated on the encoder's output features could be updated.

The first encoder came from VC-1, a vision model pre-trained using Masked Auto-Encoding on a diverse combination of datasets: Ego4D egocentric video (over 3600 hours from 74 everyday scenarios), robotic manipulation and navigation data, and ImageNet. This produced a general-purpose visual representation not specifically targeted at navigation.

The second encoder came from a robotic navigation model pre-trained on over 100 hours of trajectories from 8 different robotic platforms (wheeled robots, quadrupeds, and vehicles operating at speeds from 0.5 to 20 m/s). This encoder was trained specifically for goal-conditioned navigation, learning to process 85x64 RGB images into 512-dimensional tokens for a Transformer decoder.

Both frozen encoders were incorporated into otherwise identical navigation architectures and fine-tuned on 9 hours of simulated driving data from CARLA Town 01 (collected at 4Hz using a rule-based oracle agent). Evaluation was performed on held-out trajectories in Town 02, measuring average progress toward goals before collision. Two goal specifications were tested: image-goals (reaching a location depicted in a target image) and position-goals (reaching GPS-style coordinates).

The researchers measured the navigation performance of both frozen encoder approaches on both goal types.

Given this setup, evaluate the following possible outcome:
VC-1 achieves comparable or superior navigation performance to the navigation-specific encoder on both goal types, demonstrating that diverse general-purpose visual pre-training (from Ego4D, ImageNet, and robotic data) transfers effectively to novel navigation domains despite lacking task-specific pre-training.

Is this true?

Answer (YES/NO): NO